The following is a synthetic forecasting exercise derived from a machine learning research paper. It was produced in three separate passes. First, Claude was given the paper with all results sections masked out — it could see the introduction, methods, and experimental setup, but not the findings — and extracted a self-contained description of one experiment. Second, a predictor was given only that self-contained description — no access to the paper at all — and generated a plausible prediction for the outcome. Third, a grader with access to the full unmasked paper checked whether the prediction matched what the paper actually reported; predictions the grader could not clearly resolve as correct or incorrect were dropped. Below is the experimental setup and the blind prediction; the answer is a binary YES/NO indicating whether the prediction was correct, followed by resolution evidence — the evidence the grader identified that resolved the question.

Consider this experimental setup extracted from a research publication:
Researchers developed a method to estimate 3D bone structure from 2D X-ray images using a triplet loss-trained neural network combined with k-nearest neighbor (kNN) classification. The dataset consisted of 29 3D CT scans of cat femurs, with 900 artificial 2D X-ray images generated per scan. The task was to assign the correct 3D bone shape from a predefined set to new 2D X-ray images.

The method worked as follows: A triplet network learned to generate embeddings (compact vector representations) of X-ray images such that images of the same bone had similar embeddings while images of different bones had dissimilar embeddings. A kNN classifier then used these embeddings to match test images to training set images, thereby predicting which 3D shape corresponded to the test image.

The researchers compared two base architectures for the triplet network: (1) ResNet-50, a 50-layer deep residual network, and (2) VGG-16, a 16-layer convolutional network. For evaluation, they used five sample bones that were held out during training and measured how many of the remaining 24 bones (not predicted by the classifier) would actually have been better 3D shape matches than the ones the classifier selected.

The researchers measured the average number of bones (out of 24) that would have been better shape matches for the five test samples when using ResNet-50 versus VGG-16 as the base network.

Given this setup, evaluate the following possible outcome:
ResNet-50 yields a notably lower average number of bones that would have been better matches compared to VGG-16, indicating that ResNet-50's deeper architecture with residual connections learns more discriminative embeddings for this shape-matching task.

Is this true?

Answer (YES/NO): NO